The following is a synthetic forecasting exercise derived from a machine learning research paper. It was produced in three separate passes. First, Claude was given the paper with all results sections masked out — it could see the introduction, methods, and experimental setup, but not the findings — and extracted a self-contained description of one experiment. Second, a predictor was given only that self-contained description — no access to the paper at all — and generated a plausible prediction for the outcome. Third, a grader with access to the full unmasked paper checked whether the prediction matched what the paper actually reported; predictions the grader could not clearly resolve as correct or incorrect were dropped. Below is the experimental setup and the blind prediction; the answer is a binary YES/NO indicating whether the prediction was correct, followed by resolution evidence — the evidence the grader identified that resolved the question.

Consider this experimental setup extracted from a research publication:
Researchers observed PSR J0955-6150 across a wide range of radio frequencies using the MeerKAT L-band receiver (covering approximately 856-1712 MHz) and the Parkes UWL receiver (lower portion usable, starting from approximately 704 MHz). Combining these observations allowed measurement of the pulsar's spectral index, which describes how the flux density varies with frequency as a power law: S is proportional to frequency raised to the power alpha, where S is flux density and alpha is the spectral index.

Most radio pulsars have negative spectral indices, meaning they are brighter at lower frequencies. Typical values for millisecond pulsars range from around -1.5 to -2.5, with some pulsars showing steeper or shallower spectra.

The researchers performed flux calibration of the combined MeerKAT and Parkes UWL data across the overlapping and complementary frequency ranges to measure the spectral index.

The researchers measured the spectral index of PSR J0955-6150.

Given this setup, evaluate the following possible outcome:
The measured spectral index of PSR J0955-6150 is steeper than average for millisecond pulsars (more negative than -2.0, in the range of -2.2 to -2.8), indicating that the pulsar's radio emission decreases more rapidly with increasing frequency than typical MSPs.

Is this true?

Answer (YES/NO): NO